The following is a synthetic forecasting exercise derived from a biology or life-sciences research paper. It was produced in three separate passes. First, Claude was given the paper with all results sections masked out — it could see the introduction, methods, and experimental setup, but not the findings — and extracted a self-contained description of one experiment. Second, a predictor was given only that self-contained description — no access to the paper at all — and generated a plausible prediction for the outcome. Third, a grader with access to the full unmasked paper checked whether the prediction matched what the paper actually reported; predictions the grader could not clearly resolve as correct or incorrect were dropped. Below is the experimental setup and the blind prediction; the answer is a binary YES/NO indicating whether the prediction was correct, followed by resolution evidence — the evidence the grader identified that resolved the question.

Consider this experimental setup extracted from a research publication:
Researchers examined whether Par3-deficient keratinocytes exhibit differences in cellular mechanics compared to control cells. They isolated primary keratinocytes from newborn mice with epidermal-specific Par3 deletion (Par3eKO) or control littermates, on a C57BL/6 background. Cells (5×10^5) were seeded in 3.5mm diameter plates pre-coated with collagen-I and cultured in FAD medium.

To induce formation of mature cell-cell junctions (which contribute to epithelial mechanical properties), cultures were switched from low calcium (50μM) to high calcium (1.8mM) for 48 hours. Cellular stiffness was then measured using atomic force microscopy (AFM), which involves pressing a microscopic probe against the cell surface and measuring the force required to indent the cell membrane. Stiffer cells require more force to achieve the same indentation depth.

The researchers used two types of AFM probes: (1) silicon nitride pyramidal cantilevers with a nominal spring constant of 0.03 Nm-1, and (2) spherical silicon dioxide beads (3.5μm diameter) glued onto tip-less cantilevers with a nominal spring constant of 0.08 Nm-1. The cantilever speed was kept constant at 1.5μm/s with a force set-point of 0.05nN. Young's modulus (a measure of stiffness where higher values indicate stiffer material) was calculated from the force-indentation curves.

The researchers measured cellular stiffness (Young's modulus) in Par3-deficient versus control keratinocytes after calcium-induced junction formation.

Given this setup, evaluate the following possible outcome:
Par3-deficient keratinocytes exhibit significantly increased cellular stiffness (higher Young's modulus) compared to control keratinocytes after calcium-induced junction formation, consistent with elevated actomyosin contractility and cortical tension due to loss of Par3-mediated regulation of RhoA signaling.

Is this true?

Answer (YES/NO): NO